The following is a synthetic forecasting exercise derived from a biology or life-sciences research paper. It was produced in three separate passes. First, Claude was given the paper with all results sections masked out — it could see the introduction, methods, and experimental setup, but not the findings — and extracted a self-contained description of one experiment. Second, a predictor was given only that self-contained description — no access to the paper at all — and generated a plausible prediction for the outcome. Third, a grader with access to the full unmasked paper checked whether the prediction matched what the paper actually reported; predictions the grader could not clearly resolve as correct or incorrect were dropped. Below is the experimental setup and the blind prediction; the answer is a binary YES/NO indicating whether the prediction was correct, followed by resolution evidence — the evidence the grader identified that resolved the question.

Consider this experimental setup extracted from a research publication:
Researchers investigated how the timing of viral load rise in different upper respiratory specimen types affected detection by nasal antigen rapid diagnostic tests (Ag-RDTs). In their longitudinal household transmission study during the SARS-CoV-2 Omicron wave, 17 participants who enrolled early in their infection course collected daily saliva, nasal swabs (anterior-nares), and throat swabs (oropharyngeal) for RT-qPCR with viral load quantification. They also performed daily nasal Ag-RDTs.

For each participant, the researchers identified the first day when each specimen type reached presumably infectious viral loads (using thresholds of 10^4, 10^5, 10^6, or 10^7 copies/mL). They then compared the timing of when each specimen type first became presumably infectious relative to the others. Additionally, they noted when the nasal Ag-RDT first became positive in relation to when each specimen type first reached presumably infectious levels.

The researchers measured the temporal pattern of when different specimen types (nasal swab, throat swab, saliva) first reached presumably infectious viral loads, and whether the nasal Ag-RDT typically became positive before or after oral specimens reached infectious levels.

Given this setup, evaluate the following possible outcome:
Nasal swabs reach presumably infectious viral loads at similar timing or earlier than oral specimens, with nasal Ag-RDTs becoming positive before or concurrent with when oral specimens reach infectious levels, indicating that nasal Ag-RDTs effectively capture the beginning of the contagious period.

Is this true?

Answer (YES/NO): NO